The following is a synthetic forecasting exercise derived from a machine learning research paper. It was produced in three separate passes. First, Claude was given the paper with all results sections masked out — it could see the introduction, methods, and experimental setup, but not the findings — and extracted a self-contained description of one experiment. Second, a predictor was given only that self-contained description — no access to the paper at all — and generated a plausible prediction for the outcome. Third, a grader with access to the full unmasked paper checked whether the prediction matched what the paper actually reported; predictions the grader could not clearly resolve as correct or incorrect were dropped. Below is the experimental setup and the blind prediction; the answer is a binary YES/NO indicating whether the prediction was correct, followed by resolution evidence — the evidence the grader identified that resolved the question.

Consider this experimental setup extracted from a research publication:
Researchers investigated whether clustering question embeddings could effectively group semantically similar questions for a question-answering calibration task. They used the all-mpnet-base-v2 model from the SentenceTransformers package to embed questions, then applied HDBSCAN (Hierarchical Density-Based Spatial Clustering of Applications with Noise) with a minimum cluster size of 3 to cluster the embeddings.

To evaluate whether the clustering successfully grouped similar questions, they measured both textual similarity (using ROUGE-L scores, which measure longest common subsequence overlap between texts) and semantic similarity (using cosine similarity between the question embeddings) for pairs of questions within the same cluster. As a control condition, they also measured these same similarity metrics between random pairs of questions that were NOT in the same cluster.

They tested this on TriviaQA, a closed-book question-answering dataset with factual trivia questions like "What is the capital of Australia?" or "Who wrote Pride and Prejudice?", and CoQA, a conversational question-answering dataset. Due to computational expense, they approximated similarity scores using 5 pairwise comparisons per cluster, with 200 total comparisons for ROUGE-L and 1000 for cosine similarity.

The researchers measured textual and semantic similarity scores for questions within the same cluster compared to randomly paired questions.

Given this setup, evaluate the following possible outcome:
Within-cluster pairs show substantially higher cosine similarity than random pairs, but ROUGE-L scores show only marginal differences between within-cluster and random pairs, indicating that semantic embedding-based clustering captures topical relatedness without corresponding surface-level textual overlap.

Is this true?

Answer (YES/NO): NO